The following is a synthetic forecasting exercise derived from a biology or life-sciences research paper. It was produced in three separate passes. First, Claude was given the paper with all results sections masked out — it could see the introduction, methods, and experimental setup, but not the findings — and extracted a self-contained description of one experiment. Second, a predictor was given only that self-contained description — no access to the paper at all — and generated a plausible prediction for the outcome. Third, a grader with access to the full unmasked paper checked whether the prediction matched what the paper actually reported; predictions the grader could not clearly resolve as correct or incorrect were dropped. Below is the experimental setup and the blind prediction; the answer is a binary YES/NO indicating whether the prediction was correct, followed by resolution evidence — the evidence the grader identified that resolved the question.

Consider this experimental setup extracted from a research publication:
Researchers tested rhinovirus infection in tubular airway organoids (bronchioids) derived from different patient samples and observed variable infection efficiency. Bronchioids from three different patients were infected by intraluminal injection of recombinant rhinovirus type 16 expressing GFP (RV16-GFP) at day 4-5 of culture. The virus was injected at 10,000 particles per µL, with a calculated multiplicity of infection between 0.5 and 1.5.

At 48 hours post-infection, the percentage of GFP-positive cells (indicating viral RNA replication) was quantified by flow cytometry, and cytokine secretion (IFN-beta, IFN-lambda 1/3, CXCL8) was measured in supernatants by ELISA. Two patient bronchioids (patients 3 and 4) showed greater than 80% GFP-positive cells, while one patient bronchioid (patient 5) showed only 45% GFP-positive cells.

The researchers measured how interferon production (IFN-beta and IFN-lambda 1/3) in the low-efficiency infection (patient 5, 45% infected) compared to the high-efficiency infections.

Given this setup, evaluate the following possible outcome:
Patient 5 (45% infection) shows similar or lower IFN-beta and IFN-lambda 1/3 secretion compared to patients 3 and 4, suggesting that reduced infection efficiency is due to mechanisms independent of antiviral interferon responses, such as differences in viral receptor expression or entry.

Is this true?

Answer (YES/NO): YES